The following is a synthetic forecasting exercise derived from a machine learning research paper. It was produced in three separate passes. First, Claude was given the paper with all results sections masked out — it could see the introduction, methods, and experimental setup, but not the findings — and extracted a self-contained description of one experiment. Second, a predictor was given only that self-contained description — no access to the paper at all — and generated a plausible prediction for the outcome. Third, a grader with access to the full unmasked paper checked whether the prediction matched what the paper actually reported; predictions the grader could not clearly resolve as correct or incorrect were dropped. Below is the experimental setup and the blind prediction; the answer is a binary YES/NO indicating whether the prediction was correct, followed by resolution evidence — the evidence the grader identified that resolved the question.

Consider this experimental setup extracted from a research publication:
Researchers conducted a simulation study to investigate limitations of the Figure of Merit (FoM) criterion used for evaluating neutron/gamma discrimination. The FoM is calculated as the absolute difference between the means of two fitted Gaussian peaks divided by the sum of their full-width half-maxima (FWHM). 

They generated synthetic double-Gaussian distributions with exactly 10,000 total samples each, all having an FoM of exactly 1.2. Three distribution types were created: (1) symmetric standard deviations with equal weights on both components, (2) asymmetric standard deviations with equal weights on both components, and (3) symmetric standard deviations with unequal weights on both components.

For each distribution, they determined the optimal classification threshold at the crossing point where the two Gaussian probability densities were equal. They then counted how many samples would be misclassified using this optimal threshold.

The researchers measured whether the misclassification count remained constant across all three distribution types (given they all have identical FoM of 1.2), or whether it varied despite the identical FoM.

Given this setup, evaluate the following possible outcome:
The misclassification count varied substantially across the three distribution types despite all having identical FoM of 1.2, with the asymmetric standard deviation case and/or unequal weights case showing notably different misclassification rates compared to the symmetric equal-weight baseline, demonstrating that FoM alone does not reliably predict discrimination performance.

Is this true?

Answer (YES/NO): YES